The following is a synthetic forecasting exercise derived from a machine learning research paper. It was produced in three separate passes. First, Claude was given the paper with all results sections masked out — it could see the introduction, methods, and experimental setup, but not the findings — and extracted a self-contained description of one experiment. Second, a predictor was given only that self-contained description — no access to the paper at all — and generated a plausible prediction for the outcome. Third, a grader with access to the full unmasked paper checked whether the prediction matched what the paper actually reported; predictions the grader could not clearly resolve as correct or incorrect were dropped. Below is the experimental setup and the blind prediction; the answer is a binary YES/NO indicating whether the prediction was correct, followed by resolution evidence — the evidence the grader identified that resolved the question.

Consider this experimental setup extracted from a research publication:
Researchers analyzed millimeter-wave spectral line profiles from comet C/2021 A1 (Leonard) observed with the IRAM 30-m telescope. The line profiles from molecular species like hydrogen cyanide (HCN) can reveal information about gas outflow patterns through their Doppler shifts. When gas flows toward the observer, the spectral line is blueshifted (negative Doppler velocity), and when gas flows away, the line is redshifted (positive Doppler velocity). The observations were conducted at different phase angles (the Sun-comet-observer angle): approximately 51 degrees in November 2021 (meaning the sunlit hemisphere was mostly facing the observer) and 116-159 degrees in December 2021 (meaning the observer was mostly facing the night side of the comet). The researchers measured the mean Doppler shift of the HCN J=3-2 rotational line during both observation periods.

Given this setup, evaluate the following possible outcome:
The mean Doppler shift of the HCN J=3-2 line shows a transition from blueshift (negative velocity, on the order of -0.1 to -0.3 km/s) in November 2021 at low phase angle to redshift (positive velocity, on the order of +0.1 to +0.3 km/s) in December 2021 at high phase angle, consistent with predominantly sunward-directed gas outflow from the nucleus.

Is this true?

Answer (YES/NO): NO